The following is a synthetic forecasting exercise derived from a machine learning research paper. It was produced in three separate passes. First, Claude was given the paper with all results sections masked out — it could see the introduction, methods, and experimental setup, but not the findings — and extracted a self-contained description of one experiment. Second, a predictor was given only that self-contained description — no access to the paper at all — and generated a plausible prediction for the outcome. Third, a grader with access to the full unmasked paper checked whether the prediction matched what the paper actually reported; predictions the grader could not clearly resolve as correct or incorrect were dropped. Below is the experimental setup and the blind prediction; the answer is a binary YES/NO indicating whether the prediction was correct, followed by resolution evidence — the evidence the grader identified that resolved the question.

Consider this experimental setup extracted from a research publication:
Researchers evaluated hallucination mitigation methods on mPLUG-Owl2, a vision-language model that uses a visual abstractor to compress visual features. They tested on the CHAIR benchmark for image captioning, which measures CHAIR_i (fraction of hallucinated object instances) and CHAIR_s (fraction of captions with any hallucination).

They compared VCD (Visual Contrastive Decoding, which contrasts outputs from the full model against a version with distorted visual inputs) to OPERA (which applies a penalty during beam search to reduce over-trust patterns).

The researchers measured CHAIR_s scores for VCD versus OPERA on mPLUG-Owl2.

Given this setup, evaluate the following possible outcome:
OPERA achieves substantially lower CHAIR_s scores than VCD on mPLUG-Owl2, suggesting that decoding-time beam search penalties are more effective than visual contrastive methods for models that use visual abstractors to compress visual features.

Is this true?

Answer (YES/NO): NO